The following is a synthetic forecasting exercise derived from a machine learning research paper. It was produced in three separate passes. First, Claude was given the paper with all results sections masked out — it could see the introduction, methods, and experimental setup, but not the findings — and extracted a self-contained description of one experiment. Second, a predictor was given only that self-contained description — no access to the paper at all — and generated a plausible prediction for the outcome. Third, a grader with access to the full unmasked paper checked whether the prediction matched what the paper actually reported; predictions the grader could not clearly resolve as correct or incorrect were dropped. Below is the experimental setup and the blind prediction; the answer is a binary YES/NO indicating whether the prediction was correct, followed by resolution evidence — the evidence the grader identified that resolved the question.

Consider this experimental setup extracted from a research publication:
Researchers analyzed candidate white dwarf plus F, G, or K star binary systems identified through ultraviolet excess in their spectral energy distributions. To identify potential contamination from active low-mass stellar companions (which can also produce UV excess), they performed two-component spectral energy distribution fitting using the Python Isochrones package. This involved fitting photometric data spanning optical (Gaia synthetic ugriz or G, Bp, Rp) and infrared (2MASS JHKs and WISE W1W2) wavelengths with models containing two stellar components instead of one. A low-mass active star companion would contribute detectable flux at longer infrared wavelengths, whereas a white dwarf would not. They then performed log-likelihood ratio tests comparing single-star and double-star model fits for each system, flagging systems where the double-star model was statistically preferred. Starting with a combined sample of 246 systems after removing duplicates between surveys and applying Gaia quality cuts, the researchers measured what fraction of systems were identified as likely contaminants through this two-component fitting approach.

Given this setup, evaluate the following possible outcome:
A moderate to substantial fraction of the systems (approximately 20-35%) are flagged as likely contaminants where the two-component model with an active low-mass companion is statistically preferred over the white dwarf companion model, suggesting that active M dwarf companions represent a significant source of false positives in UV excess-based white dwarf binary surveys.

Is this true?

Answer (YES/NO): NO